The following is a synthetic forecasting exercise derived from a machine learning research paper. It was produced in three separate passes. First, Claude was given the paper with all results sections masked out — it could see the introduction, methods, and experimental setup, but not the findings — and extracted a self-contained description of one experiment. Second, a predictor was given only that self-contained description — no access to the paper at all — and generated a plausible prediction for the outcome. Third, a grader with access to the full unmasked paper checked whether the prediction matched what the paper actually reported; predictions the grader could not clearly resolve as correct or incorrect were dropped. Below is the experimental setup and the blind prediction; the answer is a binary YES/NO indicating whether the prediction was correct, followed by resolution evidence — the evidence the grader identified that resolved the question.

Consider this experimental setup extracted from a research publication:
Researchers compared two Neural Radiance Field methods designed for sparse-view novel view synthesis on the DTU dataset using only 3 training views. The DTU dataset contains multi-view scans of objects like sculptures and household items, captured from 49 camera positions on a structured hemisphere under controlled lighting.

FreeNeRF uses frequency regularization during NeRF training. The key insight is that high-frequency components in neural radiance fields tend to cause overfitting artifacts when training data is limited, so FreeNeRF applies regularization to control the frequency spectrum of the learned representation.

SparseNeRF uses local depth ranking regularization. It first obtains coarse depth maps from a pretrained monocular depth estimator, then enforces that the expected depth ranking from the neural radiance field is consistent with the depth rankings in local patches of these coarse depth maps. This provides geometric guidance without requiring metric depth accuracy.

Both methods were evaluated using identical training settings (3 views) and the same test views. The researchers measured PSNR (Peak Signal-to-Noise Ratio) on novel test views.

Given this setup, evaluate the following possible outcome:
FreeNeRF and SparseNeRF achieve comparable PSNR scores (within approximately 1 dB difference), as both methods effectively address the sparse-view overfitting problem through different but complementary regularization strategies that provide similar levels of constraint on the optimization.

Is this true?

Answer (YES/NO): YES